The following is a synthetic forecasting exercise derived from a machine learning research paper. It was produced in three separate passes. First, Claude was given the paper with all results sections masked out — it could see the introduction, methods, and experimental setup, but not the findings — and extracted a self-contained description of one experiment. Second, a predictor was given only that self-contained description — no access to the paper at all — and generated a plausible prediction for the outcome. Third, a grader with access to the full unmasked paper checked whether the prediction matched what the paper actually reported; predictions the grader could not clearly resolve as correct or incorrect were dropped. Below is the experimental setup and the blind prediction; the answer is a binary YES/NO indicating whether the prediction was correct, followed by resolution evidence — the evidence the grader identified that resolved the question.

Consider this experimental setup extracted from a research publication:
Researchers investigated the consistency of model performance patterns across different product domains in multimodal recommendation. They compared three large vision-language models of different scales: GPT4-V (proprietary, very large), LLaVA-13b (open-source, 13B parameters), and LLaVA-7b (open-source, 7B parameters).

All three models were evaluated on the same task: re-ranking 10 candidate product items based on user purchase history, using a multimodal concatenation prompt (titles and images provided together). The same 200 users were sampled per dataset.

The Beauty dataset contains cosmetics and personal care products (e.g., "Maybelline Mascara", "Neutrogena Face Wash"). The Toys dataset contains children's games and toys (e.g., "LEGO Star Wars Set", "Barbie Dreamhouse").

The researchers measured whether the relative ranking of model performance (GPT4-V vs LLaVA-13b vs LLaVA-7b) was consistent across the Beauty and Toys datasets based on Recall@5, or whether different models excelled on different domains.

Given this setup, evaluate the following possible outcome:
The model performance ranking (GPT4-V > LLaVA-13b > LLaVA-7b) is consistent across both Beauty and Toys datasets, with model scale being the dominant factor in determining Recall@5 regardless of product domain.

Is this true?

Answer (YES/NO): YES